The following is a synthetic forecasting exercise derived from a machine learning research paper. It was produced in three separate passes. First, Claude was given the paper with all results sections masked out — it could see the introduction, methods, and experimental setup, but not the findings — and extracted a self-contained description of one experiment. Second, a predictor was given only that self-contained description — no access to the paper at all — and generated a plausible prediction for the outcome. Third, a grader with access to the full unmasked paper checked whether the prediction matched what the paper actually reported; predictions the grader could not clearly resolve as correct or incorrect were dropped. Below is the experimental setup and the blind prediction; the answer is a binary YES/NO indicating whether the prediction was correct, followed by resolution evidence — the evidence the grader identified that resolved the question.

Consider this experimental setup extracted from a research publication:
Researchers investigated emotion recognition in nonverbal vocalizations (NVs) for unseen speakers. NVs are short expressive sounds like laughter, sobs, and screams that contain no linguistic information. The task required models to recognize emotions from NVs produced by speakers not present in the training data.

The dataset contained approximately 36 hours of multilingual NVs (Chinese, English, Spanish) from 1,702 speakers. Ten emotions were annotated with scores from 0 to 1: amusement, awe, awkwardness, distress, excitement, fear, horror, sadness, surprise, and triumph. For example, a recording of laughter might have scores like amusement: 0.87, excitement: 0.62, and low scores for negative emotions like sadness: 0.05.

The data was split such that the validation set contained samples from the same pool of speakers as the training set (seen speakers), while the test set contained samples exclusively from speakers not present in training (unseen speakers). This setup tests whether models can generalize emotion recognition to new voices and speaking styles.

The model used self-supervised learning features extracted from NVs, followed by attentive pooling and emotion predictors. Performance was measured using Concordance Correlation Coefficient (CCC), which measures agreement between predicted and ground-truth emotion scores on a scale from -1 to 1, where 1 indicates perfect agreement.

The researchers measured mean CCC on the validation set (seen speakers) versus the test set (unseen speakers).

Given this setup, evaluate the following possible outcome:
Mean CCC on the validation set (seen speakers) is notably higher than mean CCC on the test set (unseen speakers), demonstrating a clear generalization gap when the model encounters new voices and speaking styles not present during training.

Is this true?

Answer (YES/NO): NO